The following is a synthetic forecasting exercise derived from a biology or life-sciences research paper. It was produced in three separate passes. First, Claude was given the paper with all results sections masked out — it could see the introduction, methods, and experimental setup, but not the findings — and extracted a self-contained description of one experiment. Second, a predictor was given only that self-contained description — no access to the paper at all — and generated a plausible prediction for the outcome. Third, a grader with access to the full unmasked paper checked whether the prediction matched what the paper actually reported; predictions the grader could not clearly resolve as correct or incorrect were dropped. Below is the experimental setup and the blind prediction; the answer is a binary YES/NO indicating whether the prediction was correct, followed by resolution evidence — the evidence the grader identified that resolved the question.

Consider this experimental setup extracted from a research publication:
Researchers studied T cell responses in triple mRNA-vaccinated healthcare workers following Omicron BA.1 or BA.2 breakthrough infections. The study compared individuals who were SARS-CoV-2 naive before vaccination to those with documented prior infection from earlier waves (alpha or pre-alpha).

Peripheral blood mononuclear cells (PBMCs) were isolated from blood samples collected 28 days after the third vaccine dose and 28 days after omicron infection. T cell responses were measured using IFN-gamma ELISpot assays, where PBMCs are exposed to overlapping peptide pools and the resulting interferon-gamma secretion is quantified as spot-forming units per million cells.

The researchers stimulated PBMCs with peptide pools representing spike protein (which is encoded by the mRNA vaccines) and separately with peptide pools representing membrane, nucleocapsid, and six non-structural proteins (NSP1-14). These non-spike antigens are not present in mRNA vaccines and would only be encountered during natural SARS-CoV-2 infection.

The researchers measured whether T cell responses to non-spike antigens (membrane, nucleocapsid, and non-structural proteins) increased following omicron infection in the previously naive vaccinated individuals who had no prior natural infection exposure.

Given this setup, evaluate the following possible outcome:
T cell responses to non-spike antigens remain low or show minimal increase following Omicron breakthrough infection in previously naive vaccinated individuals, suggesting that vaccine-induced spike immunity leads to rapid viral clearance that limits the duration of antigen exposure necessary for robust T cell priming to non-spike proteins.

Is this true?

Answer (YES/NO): NO